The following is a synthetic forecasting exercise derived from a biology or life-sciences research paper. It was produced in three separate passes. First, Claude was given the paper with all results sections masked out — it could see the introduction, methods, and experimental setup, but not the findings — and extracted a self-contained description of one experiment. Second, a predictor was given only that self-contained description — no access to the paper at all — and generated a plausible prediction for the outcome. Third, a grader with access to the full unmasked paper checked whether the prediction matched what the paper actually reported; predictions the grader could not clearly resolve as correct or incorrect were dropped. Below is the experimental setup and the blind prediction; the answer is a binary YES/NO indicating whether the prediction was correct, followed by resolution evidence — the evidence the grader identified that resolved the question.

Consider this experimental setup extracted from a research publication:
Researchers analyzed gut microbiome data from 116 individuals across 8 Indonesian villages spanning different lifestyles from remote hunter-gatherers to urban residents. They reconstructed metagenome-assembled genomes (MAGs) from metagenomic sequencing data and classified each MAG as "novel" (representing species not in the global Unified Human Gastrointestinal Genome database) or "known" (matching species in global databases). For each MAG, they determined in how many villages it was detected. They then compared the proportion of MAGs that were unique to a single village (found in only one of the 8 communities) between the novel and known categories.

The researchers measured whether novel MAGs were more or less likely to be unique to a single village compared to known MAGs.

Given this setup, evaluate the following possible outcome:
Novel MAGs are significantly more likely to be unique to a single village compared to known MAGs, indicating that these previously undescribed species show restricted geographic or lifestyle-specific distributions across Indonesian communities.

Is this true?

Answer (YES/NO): YES